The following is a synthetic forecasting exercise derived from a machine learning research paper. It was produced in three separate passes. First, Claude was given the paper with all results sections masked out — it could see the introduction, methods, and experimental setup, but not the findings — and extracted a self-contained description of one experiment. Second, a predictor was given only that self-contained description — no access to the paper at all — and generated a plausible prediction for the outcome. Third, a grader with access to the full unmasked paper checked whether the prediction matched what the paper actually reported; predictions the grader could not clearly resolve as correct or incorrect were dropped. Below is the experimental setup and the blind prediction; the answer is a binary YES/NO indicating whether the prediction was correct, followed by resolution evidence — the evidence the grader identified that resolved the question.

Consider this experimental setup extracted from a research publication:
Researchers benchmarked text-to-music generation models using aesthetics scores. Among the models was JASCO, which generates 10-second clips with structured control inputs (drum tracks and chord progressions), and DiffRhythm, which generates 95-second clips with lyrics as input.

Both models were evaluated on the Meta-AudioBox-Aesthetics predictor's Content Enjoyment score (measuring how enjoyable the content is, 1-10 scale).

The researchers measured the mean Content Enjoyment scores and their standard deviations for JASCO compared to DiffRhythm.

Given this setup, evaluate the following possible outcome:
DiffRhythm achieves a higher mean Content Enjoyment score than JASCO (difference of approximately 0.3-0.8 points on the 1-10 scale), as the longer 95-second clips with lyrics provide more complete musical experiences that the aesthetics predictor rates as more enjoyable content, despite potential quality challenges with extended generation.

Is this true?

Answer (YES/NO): NO